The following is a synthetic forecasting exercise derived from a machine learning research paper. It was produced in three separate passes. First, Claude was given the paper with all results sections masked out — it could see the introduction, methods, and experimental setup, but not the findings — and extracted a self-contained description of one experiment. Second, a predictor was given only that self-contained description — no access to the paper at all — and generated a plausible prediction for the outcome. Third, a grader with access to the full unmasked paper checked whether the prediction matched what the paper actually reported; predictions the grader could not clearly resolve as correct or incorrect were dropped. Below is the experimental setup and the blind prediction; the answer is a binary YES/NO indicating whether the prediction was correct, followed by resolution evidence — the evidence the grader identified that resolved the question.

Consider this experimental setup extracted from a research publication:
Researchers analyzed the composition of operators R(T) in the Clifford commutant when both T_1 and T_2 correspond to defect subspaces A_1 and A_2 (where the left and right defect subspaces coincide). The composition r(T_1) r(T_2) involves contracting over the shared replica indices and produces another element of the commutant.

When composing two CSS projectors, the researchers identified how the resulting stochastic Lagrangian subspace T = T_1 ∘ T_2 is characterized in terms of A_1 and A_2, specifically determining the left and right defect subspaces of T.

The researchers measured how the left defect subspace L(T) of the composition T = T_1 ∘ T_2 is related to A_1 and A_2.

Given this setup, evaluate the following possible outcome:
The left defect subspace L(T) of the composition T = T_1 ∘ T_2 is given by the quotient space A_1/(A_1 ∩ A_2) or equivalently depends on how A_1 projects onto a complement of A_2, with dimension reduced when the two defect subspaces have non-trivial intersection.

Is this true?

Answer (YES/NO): NO